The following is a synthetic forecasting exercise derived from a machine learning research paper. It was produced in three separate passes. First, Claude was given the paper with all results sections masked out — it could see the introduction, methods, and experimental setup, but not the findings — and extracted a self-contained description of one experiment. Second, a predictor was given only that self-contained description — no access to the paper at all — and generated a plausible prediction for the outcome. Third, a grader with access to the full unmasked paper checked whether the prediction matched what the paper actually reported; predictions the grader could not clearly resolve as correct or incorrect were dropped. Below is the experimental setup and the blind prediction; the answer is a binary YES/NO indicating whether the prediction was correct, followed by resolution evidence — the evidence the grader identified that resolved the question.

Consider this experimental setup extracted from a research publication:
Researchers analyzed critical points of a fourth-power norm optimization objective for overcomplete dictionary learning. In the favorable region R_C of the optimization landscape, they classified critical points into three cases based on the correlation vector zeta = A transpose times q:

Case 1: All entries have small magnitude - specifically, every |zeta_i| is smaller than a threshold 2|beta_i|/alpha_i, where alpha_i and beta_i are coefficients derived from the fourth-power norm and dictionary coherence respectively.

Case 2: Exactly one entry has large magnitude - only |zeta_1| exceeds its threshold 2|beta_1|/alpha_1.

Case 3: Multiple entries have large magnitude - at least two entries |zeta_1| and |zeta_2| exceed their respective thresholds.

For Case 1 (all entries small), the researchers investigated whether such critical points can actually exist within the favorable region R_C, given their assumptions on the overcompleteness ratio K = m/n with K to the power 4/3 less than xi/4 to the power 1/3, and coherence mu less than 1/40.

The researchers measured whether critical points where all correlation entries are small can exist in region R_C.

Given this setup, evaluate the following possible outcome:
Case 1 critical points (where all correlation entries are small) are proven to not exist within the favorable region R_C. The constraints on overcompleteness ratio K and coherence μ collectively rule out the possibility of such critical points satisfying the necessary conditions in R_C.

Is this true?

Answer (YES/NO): YES